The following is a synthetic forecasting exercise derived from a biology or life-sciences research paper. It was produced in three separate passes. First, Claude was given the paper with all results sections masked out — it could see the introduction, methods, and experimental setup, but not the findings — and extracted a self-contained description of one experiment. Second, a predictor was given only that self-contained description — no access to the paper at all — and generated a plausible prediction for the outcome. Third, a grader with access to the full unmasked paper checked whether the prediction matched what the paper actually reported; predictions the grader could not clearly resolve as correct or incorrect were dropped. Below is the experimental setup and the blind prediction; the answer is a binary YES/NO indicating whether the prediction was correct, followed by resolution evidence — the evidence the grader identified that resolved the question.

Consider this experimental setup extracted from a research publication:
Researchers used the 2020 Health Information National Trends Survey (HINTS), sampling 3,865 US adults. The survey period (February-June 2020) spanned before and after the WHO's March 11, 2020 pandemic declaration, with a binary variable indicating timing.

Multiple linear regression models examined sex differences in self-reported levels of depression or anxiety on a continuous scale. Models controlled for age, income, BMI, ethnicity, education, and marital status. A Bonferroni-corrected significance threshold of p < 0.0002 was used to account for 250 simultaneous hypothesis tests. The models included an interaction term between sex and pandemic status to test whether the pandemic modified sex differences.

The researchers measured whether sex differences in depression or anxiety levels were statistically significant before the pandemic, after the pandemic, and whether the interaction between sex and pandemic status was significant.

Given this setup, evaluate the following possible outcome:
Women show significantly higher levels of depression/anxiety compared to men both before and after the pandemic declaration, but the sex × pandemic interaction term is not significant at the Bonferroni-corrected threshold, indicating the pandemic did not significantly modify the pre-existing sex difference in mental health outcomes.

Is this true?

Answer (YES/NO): YES